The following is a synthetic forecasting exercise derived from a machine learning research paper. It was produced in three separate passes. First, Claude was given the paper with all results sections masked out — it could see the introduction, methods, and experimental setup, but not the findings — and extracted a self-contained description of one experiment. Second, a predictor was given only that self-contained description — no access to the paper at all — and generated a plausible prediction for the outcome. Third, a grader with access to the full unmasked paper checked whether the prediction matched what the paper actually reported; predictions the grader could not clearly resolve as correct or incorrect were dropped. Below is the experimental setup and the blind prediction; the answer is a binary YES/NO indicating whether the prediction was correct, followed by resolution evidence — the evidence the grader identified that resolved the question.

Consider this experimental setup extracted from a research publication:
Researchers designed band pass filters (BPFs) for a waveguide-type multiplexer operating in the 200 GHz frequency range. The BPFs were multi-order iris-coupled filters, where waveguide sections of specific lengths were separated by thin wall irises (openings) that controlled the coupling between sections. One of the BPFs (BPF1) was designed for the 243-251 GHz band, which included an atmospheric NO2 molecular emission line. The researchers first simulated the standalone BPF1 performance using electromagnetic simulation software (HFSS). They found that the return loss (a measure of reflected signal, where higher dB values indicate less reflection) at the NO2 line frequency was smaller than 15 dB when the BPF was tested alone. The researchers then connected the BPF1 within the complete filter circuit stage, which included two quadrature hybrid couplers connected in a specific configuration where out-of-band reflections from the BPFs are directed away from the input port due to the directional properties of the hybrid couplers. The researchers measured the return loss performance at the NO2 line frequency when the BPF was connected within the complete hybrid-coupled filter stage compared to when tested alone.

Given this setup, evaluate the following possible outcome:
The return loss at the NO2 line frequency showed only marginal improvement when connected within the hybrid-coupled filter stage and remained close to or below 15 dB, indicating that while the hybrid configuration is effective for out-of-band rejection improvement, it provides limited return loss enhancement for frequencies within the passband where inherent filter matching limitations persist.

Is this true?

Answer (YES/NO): NO